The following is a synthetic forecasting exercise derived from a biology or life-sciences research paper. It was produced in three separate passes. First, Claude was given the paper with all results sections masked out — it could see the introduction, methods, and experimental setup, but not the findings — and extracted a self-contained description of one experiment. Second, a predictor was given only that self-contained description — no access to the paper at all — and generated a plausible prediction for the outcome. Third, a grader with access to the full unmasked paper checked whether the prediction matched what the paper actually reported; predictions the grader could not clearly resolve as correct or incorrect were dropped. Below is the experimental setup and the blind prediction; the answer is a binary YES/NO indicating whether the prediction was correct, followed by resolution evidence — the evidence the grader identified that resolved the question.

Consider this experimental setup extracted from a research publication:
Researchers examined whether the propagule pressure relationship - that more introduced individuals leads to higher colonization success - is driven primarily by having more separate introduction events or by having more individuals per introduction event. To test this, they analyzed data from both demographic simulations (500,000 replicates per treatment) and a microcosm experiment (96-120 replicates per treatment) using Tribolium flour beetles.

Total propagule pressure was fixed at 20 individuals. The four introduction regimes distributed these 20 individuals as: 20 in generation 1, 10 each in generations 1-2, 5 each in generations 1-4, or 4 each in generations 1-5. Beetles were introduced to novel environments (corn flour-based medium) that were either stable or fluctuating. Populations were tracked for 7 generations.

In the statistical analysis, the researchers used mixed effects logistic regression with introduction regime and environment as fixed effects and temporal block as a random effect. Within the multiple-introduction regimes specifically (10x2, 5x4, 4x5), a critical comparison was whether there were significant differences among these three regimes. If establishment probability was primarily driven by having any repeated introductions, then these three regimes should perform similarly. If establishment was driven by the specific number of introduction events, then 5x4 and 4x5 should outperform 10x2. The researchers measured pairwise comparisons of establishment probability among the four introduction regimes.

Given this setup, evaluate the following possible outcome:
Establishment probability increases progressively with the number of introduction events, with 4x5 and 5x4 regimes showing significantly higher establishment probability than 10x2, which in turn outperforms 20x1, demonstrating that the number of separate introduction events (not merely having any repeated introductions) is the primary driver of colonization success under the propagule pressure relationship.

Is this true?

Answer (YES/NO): NO